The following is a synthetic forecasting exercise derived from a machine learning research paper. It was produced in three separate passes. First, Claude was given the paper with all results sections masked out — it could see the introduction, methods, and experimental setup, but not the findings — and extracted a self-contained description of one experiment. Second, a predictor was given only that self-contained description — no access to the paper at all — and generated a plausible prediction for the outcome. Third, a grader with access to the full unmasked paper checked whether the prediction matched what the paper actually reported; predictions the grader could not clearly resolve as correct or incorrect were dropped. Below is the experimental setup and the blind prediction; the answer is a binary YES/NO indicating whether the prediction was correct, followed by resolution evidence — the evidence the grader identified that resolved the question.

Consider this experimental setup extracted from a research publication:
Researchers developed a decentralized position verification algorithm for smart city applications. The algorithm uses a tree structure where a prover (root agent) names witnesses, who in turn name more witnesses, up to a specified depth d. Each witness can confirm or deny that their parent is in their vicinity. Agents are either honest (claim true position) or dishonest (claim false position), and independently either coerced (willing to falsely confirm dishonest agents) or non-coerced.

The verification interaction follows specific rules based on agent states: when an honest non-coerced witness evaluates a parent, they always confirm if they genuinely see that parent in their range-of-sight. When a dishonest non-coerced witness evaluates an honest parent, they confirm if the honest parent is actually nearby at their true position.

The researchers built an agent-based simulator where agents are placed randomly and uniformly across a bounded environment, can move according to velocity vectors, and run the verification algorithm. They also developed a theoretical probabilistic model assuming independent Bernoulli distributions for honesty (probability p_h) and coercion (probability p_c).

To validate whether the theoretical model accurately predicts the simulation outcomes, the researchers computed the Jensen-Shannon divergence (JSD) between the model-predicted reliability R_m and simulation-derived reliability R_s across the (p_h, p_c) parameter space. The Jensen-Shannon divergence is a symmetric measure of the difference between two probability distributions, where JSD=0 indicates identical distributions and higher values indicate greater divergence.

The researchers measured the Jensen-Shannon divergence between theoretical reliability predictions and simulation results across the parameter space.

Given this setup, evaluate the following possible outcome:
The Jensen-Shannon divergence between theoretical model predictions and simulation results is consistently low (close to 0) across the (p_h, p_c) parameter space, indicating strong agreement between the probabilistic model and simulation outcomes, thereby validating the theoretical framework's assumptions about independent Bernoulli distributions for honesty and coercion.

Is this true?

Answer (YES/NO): NO